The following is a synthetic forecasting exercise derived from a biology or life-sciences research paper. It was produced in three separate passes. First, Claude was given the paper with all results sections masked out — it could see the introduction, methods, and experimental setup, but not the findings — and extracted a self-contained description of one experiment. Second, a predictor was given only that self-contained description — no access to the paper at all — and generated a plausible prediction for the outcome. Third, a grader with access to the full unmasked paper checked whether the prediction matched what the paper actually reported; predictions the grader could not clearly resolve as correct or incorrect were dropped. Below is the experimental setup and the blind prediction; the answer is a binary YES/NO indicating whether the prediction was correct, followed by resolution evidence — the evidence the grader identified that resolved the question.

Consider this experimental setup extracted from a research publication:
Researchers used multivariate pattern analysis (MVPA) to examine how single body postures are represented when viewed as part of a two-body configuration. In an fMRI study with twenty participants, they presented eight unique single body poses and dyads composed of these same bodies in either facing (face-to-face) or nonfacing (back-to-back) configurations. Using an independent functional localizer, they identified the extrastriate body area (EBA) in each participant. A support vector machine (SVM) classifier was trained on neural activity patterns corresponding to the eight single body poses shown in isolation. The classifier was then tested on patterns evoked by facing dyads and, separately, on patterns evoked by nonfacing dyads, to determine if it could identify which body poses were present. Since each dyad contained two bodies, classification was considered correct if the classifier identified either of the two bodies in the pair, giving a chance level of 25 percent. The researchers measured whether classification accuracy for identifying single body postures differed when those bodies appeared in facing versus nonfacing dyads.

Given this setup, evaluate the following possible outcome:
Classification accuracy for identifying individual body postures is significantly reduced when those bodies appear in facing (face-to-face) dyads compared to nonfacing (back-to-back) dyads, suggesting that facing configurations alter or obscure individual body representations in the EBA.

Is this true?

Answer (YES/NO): NO